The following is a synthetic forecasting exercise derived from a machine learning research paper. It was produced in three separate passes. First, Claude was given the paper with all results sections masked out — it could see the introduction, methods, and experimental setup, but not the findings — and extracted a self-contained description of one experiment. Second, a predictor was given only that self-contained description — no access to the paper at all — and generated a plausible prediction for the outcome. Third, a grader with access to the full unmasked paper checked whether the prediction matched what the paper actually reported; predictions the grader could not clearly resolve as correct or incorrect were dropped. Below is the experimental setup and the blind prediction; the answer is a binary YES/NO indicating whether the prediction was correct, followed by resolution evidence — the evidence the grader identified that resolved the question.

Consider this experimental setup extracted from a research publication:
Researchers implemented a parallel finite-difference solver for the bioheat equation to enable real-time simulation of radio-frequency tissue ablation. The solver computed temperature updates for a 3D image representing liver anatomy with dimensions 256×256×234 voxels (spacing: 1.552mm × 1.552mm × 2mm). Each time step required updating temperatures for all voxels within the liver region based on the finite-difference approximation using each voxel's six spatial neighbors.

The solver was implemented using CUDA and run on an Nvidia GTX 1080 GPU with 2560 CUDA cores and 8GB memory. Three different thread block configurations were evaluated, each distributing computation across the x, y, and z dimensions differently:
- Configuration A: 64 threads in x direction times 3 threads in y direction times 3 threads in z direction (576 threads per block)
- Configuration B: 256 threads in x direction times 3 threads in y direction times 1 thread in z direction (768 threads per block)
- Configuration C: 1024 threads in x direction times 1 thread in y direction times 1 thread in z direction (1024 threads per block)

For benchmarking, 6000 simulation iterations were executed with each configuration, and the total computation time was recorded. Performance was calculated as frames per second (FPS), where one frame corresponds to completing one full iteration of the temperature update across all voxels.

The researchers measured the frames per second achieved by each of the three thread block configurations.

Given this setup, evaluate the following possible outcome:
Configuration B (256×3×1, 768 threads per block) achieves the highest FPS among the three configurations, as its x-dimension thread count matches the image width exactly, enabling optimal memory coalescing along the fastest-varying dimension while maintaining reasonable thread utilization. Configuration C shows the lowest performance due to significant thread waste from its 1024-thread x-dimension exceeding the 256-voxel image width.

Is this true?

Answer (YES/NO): NO